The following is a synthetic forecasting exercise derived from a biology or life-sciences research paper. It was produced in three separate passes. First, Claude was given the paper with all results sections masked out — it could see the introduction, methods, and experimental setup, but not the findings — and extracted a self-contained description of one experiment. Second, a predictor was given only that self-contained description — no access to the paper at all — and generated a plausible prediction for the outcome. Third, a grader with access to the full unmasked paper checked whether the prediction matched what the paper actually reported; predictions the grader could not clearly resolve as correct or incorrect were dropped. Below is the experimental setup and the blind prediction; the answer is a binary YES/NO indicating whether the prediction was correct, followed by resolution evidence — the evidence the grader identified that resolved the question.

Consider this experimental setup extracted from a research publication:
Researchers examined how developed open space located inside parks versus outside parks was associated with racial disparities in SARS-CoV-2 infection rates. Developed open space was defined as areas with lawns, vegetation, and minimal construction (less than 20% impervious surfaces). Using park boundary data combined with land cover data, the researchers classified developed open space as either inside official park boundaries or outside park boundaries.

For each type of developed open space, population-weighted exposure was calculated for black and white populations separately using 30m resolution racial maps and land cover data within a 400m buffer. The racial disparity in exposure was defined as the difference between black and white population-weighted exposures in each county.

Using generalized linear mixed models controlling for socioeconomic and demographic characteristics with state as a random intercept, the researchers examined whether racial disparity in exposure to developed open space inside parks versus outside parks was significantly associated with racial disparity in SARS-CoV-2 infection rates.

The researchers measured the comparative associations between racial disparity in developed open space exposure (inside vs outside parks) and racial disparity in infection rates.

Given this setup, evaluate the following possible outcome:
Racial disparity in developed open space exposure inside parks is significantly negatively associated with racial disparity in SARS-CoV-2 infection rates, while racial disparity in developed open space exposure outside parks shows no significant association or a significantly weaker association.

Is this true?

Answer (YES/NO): NO